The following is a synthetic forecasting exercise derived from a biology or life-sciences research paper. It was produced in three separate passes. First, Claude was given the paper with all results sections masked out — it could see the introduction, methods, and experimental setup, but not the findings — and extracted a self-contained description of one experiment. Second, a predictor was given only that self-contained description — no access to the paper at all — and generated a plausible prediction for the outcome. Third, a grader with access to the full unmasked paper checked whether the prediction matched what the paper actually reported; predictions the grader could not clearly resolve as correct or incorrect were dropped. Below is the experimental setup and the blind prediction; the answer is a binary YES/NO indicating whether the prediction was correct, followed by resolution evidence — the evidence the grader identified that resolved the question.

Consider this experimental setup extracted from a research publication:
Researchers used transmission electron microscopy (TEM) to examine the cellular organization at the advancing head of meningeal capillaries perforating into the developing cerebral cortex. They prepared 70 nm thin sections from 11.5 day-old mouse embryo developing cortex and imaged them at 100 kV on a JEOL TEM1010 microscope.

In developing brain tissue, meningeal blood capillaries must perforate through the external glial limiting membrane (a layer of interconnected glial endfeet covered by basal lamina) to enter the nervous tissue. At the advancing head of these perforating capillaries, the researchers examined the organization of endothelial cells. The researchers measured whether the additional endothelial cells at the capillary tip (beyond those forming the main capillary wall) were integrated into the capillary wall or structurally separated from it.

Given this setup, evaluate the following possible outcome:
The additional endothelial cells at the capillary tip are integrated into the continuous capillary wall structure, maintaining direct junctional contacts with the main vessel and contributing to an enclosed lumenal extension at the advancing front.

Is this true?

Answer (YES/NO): NO